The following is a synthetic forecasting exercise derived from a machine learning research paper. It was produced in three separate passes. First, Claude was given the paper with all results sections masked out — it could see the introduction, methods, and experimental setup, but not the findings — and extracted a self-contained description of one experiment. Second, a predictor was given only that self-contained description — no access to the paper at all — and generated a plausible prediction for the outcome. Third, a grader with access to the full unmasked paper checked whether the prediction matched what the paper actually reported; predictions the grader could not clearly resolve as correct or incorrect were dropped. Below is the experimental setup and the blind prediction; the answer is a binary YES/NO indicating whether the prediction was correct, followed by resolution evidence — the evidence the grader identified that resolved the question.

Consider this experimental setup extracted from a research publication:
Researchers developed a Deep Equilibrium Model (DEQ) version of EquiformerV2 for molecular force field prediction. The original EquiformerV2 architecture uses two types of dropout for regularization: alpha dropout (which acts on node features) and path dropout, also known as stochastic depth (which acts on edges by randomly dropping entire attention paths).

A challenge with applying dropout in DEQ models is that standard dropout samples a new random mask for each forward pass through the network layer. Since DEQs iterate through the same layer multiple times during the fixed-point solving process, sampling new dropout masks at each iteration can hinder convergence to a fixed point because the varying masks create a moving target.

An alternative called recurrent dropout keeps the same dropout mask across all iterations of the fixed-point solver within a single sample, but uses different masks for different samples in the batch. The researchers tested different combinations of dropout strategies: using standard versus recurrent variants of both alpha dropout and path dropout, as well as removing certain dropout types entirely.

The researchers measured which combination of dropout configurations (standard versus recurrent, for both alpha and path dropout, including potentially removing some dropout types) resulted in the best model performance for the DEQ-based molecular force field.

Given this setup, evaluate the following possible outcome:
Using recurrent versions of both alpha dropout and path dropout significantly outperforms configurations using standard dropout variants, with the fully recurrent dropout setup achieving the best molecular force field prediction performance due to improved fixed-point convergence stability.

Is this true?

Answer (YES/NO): NO